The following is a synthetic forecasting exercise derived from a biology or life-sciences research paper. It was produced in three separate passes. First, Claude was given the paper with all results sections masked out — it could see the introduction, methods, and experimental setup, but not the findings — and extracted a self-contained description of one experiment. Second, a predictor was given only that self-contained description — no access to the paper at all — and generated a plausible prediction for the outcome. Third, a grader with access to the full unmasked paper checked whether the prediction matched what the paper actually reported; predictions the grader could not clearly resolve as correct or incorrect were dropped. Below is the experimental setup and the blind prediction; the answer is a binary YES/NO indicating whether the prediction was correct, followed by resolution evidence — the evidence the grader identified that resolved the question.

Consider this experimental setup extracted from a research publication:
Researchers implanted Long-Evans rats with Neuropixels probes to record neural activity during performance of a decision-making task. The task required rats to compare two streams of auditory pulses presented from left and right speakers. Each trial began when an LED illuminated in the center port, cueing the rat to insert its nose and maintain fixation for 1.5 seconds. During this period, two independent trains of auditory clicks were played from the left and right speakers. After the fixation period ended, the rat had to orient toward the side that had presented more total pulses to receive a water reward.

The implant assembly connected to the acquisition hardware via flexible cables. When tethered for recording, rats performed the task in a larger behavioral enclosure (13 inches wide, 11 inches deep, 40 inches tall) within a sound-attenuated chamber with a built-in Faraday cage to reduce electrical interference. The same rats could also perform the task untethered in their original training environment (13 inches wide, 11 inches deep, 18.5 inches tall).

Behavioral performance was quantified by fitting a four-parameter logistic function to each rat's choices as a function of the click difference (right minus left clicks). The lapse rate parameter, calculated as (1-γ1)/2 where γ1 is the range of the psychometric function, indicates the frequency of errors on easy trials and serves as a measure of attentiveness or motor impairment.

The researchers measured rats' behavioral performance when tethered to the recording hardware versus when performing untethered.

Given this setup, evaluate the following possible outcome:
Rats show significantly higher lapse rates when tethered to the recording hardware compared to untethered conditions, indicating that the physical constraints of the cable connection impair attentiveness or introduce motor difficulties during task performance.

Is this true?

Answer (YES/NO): NO